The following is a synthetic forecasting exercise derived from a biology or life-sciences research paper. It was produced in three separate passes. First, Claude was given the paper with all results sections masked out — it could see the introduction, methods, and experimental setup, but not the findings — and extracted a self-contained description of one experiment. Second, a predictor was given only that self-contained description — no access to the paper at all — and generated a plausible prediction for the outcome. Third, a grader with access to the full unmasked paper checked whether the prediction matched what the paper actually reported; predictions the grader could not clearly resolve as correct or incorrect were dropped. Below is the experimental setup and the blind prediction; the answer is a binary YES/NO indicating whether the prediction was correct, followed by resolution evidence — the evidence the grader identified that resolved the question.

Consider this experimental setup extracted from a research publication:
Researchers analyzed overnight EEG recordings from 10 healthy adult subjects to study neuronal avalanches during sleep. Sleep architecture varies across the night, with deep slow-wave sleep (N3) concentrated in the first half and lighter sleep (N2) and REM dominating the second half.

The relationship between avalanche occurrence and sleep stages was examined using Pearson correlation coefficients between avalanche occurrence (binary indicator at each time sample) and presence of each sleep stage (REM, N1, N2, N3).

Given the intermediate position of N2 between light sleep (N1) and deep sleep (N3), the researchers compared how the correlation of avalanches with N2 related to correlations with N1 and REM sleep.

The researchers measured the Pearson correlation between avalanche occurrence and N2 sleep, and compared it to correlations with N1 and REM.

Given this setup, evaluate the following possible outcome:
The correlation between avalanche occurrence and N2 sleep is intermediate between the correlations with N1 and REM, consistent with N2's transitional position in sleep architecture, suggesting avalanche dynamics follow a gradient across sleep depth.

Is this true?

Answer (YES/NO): NO